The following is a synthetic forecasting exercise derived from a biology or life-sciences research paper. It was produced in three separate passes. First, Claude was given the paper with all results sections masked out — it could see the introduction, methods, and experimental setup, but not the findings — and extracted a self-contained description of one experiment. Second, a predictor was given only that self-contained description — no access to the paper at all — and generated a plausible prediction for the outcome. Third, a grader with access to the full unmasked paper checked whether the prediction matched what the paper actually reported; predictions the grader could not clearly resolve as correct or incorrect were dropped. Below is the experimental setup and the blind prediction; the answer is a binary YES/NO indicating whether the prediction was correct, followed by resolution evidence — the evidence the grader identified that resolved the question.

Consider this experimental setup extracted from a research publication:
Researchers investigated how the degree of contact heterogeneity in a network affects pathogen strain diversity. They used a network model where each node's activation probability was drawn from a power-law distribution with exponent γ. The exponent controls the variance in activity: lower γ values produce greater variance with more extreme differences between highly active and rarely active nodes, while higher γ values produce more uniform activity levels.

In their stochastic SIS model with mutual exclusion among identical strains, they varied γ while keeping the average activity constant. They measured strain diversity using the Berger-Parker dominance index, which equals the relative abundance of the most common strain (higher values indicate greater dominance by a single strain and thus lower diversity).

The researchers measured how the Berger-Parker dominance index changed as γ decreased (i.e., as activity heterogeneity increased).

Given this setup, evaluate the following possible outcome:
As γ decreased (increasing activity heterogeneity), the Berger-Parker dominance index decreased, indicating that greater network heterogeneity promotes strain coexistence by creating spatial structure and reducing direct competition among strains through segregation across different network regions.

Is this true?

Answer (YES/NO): NO